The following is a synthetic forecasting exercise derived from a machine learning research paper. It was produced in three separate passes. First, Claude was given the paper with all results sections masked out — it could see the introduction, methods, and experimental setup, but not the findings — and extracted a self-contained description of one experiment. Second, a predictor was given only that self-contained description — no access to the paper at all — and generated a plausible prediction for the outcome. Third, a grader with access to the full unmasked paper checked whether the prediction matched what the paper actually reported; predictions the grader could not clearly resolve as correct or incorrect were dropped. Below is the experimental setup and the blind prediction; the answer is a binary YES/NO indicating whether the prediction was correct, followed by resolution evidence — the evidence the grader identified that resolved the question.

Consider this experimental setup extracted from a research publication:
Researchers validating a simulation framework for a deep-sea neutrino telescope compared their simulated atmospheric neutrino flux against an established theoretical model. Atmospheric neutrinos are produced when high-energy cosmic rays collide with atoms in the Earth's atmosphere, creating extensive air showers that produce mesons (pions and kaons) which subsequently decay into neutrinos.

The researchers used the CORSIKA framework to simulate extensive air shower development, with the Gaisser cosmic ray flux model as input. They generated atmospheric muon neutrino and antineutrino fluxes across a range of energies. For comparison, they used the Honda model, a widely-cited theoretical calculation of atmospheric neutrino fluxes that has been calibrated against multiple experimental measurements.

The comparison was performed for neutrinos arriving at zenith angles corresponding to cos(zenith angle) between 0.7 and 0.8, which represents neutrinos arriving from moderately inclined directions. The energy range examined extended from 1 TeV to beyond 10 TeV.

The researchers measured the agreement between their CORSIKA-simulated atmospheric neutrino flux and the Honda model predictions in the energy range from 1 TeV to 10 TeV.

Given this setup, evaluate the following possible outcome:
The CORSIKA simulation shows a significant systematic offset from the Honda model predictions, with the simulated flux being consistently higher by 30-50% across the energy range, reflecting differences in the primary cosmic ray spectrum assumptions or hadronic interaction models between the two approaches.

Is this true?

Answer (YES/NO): NO